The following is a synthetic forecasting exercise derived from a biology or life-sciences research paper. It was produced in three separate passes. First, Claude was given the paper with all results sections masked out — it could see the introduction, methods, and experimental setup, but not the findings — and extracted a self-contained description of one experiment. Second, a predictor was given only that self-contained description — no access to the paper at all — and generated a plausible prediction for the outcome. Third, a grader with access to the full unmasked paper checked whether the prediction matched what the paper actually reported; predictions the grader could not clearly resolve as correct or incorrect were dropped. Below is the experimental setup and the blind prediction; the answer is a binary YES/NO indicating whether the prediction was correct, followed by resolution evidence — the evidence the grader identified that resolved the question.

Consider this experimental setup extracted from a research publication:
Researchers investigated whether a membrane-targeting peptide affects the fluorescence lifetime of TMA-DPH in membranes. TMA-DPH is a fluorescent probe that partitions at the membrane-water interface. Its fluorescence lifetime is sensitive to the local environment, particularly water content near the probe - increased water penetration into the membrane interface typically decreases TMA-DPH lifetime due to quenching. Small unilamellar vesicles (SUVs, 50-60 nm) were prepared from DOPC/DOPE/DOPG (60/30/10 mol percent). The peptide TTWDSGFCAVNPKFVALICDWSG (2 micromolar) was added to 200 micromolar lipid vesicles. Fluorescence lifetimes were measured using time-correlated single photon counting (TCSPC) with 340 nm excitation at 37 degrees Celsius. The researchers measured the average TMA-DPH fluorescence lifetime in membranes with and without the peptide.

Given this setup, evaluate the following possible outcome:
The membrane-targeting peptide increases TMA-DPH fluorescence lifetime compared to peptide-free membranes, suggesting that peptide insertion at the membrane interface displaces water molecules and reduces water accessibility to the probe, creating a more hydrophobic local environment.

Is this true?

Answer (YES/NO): YES